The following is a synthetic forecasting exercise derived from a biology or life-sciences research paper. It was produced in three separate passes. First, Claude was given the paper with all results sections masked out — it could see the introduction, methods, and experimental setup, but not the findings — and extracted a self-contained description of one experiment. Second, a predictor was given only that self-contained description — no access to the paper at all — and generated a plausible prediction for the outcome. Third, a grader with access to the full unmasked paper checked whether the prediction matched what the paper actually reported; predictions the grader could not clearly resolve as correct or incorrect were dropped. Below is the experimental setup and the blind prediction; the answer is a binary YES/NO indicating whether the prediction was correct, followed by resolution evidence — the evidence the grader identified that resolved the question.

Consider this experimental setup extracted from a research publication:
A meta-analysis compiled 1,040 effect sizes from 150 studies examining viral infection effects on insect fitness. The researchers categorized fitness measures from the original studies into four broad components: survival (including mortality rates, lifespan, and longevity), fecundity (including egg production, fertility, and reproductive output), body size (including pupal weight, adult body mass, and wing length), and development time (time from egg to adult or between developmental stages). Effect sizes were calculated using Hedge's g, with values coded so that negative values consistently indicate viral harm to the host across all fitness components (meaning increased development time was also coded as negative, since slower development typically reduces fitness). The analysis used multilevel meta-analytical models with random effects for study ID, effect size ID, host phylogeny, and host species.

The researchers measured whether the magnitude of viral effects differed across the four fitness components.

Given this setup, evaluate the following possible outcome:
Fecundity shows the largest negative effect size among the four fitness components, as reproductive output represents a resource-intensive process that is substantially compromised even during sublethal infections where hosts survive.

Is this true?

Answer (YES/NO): NO